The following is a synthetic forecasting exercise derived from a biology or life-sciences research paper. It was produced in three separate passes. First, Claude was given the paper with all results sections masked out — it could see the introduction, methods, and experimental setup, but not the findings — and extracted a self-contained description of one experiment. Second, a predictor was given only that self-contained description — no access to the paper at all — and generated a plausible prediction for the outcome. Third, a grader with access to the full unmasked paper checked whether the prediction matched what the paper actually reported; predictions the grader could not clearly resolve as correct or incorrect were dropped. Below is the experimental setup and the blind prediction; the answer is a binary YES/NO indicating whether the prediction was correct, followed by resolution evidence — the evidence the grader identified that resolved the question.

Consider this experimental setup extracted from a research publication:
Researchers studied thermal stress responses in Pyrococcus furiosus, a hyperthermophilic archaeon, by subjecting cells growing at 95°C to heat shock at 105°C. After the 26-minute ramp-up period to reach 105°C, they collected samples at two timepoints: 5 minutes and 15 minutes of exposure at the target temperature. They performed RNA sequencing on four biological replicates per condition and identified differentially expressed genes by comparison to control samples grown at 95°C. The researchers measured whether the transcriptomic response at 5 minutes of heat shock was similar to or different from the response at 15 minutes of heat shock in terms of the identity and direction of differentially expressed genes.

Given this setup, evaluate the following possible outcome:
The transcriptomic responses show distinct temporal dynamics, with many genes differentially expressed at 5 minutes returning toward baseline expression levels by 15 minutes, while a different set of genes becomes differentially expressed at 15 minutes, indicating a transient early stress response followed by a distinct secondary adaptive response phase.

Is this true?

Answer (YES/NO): NO